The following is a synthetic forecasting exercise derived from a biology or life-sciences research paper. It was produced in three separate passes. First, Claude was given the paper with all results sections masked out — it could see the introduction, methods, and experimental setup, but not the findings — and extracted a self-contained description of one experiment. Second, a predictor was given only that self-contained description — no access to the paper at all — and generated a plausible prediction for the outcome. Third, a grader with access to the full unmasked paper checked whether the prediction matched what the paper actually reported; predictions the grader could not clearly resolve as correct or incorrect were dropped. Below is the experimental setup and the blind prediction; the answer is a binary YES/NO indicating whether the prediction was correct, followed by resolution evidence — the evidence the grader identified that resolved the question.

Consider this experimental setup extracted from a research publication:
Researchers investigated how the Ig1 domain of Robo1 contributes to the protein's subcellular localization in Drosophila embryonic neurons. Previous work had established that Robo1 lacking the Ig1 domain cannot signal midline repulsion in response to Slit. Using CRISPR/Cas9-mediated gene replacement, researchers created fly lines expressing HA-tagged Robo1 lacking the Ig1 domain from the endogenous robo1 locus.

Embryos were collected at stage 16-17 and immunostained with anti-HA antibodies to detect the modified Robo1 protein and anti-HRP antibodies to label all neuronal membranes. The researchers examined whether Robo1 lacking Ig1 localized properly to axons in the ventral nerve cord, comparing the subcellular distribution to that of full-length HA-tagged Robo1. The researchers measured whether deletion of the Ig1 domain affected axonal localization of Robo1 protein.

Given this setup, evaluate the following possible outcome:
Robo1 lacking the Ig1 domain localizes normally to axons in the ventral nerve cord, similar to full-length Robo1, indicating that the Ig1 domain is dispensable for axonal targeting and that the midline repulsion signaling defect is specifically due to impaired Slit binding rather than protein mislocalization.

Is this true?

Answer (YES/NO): YES